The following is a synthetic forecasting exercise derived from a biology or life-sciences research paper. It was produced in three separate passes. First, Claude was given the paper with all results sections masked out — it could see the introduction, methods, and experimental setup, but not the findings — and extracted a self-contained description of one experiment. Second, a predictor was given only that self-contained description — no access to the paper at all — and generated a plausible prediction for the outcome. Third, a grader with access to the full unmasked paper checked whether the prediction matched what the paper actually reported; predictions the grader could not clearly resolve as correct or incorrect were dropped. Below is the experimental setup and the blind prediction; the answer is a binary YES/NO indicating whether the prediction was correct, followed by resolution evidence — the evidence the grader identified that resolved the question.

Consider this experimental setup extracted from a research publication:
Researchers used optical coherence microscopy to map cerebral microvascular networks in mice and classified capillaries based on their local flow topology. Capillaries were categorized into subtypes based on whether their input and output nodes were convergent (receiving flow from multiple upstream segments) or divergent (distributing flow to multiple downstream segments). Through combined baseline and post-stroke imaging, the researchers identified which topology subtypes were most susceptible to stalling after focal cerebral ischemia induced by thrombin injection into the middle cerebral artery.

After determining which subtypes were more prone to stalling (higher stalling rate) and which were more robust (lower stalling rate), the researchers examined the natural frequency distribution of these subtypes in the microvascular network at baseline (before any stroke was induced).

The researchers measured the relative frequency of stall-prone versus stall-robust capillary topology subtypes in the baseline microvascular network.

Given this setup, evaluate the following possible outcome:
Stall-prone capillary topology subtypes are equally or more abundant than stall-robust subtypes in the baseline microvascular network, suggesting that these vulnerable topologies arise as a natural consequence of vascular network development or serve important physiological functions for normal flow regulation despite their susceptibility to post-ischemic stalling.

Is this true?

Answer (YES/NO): NO